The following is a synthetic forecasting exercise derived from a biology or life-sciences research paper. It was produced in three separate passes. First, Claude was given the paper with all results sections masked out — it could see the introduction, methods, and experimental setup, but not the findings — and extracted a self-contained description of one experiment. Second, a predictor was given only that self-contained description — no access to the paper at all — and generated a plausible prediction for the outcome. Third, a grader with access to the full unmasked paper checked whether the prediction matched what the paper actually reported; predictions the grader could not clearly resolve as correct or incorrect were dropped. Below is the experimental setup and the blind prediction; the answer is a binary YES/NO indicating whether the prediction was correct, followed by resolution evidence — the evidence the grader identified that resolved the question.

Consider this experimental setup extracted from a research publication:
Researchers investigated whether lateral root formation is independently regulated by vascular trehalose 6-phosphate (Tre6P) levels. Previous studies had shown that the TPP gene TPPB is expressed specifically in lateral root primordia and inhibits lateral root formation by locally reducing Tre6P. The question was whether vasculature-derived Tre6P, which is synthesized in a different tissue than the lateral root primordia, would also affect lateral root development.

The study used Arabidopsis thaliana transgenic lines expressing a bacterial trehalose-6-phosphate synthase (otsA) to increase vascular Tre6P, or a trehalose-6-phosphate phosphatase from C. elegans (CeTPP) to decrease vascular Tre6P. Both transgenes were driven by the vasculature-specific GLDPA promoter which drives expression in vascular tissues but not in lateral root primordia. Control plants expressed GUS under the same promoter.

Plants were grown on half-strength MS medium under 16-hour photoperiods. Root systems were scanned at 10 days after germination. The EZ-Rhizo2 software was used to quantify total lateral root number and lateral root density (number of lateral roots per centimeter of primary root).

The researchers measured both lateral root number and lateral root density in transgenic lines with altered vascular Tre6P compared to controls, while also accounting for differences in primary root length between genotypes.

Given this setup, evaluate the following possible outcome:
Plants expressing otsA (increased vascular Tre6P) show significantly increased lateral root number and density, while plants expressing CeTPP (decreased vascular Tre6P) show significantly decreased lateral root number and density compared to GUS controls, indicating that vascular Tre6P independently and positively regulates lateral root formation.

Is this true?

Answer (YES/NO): NO